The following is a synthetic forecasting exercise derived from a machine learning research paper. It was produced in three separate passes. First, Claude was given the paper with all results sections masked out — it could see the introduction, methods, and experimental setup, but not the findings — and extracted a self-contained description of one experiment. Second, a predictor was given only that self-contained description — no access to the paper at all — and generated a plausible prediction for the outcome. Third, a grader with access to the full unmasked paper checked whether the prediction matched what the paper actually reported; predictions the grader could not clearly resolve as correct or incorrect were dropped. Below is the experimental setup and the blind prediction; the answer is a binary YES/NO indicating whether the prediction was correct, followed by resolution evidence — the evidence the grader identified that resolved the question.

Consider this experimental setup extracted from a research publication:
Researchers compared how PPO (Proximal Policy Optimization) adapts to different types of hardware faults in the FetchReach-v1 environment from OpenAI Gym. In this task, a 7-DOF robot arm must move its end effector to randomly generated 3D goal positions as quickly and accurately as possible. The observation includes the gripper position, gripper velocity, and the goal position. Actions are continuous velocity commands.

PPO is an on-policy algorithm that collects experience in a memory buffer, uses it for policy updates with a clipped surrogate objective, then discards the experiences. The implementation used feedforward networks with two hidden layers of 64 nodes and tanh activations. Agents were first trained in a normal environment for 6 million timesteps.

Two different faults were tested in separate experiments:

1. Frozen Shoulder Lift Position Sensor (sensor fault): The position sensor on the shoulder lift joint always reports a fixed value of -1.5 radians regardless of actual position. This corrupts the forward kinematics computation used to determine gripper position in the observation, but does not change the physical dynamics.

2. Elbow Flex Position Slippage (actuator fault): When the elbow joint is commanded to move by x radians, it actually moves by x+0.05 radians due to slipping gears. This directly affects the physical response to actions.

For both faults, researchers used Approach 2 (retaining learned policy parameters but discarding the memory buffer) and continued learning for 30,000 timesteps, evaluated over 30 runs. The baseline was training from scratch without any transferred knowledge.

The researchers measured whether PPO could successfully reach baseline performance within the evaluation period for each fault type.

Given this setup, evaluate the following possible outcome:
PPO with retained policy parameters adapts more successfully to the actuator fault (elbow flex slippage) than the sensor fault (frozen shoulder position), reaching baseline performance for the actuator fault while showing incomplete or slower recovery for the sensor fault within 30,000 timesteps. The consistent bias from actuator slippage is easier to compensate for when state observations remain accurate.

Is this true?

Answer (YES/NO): YES